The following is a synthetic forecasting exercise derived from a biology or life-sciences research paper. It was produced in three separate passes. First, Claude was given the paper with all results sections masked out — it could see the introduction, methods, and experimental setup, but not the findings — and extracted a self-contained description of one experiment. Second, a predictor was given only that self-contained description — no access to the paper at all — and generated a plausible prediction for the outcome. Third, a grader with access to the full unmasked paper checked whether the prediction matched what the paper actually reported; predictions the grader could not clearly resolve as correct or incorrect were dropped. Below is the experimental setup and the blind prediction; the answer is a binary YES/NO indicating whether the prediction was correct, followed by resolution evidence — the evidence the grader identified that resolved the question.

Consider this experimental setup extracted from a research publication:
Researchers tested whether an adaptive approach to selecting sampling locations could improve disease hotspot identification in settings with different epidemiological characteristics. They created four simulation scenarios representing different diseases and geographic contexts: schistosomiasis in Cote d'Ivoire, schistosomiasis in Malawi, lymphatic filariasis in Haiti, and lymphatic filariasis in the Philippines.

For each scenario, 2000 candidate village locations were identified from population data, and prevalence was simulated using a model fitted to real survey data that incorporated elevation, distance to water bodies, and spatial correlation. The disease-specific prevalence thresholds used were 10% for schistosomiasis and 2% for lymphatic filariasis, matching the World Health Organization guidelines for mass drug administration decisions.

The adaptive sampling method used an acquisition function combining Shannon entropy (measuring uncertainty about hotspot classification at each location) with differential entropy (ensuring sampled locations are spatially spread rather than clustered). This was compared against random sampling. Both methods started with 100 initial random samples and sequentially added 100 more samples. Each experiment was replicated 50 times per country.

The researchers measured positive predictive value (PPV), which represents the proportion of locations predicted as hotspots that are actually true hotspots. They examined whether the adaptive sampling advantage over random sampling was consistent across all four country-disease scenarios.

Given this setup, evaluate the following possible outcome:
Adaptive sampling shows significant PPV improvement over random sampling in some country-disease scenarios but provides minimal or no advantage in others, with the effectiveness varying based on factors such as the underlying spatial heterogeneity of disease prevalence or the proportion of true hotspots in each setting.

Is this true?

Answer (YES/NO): NO